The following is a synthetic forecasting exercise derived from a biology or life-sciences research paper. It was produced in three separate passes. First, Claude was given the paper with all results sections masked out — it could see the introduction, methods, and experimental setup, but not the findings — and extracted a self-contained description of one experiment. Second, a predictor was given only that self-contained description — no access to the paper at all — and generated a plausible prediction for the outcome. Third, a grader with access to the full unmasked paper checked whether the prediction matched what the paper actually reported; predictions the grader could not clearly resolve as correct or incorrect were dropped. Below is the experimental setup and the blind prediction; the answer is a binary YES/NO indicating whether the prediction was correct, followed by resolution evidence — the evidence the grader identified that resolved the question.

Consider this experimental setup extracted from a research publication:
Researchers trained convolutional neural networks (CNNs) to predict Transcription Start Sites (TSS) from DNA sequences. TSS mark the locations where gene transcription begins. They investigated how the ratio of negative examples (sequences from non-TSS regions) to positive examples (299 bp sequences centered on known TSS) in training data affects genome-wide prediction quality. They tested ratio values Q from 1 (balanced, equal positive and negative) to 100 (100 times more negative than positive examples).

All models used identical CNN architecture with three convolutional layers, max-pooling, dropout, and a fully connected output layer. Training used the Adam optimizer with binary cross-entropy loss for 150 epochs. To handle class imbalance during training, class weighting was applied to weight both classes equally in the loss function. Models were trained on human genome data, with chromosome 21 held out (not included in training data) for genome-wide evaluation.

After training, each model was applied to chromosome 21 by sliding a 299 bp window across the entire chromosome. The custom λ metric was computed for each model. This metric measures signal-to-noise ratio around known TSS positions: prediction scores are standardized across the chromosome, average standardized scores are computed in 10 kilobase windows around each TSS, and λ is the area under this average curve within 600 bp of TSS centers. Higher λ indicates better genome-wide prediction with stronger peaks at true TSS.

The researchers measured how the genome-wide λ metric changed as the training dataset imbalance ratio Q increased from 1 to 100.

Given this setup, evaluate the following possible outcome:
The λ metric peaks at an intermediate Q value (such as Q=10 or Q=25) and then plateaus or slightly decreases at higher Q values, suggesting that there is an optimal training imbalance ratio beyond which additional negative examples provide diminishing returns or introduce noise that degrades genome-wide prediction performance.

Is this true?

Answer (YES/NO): NO